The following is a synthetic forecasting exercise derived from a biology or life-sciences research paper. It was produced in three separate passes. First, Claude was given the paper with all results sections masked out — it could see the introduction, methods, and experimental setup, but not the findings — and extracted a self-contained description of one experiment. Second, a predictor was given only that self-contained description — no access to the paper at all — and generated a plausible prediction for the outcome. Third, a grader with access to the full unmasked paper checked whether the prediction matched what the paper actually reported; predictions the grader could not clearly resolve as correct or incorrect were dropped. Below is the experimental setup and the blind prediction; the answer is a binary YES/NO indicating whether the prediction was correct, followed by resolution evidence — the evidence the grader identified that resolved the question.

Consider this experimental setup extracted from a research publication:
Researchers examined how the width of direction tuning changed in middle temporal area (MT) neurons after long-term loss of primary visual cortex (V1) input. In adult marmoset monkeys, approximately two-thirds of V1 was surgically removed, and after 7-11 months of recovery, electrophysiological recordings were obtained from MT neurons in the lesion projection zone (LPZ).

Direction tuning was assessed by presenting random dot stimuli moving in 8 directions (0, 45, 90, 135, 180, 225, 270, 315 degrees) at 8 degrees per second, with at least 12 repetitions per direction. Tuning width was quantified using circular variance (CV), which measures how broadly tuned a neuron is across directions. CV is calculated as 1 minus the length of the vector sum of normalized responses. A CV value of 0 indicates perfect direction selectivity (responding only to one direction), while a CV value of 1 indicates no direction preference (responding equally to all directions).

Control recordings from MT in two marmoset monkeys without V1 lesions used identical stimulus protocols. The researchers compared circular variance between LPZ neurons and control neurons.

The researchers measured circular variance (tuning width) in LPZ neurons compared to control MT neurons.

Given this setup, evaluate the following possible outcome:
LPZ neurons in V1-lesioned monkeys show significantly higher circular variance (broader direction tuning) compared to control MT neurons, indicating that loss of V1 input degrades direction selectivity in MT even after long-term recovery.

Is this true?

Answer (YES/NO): YES